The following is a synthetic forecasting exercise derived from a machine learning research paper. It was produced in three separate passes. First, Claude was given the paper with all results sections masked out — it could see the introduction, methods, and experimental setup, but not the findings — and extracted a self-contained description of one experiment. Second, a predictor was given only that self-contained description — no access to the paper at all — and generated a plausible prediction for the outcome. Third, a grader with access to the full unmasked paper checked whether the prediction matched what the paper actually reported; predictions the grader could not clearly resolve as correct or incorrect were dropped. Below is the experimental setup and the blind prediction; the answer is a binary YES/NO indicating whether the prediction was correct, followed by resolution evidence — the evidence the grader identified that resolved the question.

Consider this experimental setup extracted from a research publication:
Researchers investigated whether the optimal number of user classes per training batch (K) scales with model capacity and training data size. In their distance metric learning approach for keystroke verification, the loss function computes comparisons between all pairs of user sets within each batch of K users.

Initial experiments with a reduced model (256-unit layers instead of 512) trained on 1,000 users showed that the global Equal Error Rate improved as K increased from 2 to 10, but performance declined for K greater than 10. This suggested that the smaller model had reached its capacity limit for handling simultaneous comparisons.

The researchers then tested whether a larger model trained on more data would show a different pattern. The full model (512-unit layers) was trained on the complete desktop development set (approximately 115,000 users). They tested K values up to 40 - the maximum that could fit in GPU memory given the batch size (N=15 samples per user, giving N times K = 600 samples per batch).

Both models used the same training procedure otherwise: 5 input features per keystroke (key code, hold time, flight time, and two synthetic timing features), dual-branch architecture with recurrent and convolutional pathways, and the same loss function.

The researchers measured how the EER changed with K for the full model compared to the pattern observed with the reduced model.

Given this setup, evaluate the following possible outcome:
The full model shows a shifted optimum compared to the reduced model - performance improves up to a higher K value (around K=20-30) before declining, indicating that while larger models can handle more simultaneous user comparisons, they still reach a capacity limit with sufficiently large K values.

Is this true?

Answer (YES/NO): NO